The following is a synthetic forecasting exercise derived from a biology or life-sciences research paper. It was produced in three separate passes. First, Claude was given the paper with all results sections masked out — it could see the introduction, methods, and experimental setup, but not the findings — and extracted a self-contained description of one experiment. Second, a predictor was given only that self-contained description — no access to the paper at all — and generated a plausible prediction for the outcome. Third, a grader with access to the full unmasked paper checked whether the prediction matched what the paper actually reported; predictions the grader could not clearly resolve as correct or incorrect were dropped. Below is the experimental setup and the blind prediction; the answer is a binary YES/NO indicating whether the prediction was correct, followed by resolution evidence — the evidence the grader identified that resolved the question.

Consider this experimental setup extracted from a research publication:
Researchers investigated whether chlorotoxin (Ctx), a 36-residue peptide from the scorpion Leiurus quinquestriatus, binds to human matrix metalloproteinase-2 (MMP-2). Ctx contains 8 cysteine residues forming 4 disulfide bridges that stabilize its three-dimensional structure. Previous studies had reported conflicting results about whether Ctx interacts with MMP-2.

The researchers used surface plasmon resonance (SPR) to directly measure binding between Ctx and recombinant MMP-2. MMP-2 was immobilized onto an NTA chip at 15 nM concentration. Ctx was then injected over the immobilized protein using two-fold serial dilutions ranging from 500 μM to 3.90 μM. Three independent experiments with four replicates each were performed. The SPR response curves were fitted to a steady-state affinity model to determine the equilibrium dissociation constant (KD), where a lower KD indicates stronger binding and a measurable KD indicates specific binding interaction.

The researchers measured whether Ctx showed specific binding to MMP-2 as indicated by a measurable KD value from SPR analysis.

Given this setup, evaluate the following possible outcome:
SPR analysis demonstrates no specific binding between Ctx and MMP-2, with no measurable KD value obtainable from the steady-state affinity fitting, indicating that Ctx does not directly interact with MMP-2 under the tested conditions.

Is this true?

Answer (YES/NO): YES